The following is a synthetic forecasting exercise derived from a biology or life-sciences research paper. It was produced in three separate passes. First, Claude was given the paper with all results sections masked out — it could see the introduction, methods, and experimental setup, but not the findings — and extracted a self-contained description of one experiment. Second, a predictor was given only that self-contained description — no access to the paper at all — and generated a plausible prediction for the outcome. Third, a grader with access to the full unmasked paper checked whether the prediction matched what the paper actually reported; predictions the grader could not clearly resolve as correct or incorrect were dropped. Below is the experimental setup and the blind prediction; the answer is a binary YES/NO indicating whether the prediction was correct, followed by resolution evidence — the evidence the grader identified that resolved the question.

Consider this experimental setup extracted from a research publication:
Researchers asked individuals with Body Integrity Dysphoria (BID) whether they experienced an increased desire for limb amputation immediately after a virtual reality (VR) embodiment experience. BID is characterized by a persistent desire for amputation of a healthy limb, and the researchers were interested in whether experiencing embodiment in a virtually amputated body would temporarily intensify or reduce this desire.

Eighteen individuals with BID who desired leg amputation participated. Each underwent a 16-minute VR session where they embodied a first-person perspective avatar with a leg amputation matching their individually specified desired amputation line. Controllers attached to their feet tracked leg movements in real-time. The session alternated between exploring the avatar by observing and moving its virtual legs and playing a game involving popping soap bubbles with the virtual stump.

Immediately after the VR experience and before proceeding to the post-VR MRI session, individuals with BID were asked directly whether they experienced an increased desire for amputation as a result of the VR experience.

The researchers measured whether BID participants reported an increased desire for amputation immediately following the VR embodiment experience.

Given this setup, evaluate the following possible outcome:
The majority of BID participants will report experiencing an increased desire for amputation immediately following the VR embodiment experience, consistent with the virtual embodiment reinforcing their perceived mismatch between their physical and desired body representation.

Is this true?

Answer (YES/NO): NO